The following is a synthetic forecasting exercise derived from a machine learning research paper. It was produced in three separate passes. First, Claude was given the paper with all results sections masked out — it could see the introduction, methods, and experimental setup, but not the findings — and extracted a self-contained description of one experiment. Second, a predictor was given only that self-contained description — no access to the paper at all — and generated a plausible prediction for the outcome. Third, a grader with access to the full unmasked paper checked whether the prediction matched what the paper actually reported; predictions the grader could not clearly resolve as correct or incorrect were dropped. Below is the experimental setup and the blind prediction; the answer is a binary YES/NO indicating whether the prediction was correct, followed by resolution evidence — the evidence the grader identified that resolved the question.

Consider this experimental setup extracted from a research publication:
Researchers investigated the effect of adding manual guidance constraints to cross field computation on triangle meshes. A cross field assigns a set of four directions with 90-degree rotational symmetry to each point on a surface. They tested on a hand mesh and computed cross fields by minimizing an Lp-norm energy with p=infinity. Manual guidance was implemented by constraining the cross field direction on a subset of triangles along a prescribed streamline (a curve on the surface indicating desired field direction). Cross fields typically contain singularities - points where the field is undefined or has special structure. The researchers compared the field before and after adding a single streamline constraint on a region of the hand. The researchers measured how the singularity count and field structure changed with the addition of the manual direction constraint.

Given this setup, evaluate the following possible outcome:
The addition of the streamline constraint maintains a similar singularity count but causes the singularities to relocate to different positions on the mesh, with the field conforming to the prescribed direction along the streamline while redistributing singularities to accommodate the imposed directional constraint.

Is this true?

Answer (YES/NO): NO